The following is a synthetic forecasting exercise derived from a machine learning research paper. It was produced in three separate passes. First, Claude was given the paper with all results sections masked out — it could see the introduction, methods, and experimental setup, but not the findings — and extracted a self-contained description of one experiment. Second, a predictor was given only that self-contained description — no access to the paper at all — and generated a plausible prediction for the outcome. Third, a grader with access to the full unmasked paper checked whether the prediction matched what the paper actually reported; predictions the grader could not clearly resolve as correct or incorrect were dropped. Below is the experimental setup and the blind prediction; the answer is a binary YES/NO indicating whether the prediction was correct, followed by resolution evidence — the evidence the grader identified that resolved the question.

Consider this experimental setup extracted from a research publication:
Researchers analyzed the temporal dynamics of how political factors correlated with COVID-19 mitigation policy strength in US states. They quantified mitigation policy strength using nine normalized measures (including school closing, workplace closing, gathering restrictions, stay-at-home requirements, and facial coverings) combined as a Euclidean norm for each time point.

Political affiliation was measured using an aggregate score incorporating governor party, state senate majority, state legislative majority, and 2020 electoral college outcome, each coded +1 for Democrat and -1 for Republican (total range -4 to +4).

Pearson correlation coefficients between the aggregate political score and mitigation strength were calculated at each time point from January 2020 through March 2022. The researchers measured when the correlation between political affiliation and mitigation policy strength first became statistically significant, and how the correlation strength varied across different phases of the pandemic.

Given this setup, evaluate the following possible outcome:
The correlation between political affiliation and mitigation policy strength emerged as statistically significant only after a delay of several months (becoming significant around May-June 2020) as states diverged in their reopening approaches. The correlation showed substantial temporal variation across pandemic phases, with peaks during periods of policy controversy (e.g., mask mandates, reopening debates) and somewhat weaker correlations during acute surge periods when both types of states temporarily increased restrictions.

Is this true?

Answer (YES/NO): NO